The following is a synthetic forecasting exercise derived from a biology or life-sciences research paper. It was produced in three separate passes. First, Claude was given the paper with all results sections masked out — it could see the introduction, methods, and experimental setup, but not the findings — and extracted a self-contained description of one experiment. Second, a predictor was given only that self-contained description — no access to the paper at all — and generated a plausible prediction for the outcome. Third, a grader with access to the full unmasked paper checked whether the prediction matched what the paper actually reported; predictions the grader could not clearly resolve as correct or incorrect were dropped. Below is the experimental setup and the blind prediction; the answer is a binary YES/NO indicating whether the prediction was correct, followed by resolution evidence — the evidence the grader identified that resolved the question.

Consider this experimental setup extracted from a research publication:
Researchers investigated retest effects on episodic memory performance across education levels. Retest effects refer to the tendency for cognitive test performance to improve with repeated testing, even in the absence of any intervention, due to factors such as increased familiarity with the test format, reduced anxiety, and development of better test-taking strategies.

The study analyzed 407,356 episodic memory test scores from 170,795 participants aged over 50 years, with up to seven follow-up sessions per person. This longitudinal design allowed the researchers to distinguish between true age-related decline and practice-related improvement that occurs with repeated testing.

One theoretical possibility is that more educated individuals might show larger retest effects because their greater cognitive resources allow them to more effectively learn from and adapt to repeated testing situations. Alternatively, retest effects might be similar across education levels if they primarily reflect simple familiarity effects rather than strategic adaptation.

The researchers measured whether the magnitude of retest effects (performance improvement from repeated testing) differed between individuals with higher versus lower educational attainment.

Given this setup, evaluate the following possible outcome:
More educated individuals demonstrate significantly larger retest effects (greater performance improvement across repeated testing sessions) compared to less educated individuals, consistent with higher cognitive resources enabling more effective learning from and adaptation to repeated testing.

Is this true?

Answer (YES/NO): NO